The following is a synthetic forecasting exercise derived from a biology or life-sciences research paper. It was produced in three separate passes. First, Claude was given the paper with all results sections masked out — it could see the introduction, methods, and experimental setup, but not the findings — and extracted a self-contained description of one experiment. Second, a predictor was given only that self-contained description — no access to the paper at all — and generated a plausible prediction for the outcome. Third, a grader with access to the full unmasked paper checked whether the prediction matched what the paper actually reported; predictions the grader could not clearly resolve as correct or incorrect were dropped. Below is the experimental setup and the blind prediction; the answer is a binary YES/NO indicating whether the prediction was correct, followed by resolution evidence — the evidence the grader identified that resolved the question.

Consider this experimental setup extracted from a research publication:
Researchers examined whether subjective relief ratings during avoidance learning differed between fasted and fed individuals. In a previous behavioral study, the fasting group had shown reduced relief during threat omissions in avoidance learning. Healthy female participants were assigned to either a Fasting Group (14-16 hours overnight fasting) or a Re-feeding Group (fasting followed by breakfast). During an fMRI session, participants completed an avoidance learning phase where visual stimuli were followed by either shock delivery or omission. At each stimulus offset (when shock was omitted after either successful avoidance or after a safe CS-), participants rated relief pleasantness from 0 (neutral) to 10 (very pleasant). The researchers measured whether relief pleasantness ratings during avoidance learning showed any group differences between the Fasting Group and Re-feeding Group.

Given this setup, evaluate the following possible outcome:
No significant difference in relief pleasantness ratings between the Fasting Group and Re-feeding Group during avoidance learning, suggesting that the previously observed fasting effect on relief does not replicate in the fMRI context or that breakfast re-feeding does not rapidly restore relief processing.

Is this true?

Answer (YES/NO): YES